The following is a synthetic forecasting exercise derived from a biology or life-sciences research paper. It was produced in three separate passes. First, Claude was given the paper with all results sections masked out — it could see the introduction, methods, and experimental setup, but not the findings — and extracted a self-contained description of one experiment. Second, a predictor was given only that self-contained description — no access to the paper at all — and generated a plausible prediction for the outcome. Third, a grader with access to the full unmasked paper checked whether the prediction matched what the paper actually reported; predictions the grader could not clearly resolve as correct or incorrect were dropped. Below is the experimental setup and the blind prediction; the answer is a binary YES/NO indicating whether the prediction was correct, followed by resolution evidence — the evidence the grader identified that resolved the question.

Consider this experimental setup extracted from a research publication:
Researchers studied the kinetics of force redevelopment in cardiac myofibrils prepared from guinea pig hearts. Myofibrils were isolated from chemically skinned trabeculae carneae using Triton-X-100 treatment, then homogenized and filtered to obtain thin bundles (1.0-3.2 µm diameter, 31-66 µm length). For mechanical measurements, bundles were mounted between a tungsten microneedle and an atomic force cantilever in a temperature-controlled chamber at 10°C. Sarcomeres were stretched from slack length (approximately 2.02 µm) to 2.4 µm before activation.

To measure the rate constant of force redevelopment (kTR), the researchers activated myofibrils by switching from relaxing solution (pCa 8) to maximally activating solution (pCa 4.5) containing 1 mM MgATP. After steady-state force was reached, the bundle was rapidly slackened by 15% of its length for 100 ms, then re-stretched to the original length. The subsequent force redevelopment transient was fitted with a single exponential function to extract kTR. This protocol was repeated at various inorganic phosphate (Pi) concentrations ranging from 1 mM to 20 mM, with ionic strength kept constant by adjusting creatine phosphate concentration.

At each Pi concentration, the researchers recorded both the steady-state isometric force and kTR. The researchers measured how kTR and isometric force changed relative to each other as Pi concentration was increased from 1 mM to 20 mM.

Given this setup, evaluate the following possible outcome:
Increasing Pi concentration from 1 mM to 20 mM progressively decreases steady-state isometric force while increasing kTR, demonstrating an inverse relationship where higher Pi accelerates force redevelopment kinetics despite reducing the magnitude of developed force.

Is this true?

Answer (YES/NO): YES